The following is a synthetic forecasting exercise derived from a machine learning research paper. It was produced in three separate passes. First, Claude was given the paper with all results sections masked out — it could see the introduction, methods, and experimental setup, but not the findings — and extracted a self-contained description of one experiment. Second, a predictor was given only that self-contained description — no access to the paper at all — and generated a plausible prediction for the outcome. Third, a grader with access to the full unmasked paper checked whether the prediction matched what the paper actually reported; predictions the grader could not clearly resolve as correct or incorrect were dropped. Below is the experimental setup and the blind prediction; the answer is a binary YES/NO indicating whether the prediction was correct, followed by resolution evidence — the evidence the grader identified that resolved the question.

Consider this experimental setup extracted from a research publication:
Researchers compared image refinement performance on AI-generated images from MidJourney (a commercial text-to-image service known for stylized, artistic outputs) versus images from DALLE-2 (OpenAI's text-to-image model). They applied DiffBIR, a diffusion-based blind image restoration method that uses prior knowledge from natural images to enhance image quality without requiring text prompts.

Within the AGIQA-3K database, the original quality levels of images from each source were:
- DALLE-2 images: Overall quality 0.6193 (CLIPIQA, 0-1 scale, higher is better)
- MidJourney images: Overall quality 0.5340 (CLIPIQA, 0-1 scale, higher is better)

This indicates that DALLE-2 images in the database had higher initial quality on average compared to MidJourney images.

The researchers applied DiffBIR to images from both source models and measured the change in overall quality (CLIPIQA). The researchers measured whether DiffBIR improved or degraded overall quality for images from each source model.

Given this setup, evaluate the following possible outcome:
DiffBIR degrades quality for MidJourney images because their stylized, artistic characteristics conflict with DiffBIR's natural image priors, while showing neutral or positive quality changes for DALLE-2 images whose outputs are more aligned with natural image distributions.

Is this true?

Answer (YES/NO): NO